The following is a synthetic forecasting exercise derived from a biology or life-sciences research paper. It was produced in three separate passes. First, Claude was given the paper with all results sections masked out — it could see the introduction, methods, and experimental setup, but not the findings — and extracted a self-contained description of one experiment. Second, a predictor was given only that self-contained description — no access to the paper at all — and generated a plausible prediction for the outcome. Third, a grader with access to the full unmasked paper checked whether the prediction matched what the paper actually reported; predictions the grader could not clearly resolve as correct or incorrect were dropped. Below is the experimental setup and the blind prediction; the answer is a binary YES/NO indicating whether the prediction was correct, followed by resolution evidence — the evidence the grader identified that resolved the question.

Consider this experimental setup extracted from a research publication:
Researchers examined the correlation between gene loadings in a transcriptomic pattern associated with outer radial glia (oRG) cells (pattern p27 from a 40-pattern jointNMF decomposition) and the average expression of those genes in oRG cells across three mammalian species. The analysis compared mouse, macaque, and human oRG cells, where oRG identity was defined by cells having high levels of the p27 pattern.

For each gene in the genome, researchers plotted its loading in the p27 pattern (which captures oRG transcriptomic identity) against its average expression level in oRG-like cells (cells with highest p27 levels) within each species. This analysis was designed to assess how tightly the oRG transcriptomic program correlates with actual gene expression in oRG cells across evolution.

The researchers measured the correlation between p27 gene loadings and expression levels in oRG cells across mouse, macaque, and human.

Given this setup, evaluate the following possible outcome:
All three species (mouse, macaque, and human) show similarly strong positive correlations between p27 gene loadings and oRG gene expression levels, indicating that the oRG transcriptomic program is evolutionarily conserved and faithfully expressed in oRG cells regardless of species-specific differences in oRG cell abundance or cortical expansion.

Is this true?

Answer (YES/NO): NO